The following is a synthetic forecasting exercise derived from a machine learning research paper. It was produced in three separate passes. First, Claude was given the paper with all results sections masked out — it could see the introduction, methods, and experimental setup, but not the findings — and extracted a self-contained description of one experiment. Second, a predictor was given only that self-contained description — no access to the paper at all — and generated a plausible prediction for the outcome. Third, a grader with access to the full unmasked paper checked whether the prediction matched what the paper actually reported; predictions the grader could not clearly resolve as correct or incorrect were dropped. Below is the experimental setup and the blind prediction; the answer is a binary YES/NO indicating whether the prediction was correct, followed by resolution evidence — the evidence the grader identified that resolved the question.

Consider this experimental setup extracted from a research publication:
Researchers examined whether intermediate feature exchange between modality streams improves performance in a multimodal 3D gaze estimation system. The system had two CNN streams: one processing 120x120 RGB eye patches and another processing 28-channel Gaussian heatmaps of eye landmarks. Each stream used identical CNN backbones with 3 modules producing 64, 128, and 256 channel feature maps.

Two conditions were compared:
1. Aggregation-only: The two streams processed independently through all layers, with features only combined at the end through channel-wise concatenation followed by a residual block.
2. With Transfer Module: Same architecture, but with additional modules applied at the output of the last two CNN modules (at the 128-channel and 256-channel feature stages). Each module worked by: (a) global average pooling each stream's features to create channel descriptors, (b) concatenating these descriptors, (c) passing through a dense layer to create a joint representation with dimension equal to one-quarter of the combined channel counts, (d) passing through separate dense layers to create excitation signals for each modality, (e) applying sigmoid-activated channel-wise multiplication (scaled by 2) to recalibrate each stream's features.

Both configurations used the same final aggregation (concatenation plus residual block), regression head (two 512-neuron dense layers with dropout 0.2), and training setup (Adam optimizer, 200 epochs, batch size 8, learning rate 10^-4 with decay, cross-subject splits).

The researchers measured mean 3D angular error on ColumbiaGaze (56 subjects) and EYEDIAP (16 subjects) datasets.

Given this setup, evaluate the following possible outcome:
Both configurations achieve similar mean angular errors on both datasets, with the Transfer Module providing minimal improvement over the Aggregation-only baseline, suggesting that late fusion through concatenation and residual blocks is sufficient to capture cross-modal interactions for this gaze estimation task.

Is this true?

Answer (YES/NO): NO